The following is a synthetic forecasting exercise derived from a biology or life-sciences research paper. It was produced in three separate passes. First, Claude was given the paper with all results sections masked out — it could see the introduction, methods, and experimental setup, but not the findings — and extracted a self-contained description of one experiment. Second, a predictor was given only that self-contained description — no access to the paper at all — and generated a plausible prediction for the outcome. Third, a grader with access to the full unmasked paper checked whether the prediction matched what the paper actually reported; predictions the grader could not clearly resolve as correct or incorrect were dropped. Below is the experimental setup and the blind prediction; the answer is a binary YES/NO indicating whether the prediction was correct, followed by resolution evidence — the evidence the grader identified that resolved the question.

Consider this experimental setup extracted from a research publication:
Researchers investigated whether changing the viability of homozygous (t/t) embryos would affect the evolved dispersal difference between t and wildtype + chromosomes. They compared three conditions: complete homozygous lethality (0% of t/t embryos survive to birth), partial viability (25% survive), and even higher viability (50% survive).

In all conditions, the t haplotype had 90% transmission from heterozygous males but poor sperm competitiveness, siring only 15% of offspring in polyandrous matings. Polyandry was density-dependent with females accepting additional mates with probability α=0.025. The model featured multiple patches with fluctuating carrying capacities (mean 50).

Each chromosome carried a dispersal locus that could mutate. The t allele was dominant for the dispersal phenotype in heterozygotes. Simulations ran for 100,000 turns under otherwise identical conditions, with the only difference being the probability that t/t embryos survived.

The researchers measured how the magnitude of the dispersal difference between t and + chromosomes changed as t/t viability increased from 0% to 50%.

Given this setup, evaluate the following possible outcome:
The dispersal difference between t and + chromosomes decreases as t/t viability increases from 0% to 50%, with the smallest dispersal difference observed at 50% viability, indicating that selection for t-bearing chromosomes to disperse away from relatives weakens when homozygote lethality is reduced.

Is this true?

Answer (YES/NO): YES